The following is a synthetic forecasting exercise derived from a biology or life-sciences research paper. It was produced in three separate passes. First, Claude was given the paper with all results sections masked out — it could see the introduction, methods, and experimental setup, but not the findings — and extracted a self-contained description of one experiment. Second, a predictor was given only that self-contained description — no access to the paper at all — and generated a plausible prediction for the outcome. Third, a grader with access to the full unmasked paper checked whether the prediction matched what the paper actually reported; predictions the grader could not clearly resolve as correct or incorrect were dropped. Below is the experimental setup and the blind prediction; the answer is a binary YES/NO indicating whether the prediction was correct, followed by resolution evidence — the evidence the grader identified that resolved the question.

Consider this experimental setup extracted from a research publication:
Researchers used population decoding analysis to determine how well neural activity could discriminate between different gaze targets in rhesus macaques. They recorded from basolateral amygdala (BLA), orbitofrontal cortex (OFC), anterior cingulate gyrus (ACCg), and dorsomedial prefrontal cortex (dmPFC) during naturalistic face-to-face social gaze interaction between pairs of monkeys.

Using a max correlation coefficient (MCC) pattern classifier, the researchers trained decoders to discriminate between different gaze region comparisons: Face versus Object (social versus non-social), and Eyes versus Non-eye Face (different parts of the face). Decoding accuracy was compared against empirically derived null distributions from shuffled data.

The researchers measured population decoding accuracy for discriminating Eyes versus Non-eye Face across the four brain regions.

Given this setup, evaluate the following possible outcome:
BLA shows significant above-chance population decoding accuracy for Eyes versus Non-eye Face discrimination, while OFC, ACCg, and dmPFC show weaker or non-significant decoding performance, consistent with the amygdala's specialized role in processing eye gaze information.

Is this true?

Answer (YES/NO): NO